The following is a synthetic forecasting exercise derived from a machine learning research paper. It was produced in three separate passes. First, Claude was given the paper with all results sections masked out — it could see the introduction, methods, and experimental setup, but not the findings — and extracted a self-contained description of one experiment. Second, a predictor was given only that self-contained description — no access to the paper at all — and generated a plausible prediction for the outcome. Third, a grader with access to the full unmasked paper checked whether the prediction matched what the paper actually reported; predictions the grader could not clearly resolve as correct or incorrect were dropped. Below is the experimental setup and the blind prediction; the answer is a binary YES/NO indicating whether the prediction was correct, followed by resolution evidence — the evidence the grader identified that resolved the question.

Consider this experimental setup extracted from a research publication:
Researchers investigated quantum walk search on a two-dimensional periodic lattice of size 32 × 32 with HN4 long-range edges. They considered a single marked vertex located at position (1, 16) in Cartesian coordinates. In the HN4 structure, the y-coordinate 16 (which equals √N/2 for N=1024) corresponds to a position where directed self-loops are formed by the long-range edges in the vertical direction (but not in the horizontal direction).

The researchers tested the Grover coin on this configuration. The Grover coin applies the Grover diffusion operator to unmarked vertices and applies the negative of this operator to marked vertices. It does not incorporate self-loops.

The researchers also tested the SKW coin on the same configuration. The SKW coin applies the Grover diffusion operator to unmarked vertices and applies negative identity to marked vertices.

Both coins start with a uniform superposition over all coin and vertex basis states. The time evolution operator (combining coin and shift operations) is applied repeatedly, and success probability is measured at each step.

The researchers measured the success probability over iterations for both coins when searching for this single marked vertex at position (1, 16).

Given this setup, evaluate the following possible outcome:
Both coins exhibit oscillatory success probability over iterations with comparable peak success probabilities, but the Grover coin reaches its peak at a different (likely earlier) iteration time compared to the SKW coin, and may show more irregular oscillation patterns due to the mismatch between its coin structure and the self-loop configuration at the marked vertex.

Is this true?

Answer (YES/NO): NO